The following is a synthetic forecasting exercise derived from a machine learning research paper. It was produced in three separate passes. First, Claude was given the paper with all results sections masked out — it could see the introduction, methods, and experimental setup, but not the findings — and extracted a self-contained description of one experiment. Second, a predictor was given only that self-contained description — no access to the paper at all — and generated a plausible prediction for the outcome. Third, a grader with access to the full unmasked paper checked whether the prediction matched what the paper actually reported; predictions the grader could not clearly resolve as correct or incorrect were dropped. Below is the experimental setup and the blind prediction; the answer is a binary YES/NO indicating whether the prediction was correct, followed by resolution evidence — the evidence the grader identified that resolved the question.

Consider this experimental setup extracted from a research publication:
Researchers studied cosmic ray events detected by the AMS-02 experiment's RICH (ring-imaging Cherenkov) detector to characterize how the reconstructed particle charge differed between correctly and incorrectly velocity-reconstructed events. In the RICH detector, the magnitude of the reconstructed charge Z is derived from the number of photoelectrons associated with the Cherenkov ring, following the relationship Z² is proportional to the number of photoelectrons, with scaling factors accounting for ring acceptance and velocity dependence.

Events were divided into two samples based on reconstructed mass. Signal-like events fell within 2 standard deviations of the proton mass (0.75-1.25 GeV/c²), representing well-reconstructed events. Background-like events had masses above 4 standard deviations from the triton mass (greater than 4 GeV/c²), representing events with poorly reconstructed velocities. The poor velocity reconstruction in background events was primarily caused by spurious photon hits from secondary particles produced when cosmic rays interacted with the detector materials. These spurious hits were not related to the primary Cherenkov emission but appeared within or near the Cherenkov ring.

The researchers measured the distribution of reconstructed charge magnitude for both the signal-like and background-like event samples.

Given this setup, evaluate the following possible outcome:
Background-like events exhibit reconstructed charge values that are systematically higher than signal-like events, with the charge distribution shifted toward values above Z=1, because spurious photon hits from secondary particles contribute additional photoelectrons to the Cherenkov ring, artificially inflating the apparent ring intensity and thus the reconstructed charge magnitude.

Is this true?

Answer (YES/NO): YES